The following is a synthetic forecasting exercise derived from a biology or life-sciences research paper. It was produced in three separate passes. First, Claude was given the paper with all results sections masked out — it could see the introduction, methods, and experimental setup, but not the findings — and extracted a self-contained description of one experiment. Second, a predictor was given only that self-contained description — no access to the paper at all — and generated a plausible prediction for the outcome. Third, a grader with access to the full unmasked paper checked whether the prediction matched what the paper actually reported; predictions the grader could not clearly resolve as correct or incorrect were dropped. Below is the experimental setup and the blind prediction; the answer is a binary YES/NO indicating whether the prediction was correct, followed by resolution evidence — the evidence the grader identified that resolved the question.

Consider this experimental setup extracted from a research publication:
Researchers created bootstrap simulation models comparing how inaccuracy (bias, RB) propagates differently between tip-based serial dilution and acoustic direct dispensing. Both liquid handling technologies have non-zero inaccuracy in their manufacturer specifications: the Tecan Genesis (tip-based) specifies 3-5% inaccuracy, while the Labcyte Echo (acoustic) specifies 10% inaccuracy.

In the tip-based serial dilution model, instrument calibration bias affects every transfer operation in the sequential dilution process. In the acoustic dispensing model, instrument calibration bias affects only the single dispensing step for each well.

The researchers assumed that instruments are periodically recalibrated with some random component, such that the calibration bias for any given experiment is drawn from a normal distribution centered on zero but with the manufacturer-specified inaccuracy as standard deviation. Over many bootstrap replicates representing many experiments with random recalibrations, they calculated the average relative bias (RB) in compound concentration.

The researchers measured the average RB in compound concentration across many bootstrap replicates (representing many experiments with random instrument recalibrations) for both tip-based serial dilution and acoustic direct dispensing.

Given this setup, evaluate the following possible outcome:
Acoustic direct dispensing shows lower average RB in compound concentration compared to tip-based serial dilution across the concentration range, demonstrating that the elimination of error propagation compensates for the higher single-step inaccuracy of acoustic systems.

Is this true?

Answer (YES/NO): NO